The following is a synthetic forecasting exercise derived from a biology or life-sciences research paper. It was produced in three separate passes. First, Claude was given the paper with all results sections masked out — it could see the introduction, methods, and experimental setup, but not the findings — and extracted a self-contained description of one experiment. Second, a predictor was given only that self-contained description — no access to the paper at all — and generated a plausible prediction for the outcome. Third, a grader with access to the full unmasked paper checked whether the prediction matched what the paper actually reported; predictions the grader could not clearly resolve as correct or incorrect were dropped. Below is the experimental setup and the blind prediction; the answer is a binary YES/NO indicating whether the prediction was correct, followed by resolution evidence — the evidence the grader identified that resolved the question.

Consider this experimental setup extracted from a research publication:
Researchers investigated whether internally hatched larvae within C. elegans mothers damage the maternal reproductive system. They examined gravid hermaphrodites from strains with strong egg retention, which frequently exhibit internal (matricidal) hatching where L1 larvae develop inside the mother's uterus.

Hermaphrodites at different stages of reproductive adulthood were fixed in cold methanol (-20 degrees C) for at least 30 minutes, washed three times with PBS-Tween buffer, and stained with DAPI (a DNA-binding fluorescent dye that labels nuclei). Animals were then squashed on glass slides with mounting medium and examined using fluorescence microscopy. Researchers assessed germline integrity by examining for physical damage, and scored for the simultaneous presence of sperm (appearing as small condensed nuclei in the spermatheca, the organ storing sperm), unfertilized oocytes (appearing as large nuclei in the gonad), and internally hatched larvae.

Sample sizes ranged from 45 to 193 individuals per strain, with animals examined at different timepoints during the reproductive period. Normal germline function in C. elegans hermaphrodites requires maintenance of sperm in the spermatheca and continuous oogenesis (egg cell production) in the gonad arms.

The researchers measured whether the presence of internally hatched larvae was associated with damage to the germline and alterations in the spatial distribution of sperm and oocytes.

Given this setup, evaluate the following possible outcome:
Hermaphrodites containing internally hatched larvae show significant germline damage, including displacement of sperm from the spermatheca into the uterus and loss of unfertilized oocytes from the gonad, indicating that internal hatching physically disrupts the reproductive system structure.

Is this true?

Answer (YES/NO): NO